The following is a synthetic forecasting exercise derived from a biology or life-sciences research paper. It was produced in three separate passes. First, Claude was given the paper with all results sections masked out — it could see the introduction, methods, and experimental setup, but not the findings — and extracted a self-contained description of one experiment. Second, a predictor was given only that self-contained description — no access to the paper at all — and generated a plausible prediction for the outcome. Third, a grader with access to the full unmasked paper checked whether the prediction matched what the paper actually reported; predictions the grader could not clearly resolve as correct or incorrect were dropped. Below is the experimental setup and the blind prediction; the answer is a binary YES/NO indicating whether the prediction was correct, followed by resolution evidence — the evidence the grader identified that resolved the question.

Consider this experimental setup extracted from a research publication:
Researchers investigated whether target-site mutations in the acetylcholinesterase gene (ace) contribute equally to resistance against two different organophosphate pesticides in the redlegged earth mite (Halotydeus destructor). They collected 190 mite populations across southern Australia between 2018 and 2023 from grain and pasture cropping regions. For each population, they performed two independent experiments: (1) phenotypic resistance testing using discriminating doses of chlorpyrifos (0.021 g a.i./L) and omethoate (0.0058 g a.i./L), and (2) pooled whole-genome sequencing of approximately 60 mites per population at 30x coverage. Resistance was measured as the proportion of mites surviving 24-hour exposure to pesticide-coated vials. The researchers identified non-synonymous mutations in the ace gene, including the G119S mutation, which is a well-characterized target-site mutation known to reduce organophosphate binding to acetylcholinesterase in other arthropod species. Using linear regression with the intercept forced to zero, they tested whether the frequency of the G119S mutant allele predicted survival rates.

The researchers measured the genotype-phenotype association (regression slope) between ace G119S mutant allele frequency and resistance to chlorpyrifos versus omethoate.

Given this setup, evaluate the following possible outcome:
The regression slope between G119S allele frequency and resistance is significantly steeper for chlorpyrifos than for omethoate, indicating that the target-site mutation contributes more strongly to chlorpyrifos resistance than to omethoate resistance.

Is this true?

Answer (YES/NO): YES